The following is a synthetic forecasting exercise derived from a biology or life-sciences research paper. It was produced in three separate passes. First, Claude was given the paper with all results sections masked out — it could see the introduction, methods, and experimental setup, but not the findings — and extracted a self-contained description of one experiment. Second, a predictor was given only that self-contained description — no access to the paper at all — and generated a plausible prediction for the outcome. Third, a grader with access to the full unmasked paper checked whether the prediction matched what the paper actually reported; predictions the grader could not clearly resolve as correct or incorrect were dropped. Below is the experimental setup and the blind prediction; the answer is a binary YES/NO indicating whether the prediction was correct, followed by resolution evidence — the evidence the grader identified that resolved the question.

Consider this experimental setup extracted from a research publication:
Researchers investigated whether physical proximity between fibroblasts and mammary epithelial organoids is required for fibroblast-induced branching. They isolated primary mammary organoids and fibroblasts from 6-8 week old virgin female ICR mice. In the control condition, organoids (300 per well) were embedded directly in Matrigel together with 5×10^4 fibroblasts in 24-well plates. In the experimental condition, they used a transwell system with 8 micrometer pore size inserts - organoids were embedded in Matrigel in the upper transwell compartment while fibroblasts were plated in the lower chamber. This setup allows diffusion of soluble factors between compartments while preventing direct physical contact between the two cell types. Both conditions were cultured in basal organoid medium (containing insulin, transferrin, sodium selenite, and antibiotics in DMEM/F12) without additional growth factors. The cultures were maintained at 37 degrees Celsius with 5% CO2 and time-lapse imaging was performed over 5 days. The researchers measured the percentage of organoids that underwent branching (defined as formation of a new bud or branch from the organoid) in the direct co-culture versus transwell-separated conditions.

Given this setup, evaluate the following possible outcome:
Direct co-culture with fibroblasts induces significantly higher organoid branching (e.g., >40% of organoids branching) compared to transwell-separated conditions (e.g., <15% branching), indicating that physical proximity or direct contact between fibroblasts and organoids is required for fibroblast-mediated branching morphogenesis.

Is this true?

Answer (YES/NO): YES